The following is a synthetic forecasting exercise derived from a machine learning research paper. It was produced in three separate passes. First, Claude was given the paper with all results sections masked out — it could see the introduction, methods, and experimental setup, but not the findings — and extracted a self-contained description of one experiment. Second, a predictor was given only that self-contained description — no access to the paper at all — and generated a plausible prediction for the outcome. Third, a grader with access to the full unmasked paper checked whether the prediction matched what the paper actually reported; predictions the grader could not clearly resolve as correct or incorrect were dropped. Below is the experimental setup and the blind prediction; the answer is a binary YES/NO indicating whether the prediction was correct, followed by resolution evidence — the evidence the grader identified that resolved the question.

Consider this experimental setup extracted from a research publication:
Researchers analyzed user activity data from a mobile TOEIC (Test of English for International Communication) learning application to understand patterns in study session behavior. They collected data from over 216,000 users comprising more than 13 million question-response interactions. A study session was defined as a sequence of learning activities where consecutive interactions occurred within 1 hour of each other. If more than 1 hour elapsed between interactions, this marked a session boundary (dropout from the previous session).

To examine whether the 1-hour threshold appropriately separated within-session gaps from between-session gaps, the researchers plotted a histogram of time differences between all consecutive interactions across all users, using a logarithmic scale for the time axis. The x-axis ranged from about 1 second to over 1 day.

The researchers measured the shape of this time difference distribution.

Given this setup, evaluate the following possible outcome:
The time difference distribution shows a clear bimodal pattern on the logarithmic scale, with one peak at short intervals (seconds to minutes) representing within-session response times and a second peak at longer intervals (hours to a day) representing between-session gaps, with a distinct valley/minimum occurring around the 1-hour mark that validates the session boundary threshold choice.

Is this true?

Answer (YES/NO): YES